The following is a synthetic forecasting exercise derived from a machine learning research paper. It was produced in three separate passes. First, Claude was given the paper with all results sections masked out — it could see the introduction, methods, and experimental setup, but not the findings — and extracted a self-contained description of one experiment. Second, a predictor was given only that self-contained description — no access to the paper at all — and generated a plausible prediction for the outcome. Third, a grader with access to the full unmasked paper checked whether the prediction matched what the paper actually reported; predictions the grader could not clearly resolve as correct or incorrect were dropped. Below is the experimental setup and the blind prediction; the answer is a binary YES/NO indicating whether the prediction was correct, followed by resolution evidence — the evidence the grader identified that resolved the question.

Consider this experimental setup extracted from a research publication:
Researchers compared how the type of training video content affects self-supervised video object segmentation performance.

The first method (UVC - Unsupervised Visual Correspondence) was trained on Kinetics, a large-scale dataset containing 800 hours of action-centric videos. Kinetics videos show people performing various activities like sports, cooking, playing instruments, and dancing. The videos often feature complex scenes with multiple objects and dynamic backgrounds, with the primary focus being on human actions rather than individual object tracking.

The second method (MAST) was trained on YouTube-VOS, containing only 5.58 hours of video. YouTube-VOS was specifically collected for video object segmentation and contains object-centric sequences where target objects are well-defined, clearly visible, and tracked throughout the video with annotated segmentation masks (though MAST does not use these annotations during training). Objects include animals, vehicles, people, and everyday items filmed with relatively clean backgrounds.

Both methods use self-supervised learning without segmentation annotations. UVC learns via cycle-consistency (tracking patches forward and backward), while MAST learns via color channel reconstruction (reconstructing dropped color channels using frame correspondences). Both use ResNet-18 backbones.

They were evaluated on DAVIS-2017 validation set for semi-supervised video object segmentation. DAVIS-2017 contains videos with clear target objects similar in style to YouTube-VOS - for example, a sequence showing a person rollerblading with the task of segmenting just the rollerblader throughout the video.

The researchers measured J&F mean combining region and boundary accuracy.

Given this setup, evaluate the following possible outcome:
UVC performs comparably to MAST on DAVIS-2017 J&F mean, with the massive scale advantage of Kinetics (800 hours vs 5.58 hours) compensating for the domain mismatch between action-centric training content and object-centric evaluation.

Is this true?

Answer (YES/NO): NO